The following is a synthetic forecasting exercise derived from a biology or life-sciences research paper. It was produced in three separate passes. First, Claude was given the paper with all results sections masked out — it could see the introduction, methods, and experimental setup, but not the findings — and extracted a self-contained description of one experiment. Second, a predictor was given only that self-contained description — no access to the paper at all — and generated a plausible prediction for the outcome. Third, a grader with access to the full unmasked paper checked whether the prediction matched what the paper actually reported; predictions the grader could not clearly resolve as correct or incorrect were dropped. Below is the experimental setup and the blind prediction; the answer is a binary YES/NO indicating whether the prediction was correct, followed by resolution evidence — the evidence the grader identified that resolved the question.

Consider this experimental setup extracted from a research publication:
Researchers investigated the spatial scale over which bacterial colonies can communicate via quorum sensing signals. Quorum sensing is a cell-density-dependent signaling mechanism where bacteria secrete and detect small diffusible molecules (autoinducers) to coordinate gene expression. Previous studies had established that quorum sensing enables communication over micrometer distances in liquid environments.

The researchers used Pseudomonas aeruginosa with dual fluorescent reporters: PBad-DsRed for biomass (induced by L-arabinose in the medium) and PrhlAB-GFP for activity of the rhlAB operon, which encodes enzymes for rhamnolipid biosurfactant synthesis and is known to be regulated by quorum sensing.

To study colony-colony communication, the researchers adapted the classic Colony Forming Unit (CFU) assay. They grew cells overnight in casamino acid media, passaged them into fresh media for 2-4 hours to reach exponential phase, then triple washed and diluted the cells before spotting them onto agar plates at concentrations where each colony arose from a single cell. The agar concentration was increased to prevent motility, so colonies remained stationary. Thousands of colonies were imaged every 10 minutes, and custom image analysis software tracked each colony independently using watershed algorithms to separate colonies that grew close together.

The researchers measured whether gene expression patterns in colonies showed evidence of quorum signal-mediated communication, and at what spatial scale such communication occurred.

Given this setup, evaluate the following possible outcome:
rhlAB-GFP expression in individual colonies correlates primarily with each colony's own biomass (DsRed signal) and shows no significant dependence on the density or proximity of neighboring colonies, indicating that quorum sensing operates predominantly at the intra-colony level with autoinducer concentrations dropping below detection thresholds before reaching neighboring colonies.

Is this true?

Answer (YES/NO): NO